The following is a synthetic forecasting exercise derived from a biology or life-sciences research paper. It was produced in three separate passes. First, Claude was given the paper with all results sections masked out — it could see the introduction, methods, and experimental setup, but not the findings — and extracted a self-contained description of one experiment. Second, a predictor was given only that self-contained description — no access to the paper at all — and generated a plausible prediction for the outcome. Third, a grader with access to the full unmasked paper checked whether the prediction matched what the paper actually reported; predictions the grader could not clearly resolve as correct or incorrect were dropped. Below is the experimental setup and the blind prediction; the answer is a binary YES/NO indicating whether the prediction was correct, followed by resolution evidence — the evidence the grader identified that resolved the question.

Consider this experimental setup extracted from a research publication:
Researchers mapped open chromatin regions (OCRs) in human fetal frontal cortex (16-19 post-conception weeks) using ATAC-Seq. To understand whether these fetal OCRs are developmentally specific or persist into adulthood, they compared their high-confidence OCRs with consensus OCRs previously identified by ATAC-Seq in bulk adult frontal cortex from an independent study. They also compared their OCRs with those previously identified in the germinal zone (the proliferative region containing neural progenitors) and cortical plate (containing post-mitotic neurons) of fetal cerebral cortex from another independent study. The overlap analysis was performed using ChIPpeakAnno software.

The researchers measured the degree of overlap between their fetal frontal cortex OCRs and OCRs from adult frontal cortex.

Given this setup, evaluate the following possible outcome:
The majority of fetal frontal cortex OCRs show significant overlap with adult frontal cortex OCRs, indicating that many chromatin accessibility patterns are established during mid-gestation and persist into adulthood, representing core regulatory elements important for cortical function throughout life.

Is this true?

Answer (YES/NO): YES